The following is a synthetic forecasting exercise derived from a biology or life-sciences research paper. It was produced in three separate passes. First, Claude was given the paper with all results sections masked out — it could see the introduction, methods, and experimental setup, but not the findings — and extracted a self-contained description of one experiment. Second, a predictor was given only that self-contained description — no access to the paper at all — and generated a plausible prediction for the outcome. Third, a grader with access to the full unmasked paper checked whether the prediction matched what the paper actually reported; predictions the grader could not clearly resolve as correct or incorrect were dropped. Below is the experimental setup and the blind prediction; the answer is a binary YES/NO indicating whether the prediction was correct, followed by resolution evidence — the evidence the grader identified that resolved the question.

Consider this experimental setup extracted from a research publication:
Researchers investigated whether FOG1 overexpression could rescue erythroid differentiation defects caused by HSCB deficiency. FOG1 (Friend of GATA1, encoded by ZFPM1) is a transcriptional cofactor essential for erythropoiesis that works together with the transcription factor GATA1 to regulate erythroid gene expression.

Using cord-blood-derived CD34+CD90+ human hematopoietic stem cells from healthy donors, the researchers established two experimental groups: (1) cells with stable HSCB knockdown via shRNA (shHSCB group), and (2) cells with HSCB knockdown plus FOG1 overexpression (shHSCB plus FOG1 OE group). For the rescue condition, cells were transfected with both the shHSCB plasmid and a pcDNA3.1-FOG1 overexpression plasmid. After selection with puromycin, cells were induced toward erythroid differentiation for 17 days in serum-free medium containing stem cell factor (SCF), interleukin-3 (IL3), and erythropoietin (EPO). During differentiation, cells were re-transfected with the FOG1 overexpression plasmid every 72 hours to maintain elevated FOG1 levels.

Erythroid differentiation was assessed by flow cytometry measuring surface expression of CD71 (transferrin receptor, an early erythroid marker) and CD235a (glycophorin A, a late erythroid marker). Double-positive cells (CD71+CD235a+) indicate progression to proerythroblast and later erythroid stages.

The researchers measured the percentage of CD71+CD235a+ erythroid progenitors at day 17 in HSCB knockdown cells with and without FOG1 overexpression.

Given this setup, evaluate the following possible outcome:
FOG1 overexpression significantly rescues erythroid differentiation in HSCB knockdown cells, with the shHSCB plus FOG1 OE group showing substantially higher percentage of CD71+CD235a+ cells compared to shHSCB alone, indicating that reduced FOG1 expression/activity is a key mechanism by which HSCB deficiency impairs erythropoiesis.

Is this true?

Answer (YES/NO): YES